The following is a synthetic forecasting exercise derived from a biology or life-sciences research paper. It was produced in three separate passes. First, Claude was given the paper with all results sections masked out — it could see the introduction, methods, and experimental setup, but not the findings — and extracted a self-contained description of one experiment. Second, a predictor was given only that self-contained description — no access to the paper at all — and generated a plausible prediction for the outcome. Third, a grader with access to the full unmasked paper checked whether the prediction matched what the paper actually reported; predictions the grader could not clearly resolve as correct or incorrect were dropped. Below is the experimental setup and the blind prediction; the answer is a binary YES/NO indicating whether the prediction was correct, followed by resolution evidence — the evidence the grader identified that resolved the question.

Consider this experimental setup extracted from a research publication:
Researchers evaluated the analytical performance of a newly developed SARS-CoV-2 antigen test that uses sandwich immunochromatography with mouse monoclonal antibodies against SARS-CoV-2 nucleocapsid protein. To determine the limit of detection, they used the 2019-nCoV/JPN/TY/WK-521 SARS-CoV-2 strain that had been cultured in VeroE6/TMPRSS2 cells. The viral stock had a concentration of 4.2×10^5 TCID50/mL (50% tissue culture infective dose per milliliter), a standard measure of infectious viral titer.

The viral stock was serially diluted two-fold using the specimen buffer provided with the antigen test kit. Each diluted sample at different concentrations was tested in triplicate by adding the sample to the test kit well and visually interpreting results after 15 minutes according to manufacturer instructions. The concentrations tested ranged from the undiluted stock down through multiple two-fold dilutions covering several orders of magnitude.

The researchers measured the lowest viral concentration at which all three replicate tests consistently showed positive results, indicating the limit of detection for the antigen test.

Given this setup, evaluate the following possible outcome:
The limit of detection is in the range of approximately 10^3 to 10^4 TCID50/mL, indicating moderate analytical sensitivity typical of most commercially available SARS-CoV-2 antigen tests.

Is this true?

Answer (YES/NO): NO